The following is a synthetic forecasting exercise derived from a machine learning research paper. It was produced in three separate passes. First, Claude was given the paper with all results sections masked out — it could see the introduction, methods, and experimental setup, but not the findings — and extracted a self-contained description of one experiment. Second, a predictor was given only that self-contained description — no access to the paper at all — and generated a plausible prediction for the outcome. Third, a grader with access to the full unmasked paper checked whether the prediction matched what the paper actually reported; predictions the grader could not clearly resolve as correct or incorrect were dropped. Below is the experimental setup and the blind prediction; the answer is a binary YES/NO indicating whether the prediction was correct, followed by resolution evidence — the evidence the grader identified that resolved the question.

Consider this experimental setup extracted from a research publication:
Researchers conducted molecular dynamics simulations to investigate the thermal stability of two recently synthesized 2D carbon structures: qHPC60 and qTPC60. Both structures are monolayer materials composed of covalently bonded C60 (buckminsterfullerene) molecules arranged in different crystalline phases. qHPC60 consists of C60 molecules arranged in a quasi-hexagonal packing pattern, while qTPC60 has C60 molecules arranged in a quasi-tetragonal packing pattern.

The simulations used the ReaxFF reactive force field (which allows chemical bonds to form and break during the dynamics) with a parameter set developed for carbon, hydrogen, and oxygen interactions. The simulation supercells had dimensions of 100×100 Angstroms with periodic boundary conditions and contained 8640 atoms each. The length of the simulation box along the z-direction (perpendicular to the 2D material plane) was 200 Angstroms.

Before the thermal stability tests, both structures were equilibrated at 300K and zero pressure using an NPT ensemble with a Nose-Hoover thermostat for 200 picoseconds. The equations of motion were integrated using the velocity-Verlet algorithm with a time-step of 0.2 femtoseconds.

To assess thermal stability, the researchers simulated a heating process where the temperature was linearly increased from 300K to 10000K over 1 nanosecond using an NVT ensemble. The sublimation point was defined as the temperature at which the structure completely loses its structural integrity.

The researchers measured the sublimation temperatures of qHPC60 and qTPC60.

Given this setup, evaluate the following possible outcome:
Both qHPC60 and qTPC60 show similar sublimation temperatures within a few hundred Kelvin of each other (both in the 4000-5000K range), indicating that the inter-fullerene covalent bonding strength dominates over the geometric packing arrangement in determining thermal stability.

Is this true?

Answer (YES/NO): NO